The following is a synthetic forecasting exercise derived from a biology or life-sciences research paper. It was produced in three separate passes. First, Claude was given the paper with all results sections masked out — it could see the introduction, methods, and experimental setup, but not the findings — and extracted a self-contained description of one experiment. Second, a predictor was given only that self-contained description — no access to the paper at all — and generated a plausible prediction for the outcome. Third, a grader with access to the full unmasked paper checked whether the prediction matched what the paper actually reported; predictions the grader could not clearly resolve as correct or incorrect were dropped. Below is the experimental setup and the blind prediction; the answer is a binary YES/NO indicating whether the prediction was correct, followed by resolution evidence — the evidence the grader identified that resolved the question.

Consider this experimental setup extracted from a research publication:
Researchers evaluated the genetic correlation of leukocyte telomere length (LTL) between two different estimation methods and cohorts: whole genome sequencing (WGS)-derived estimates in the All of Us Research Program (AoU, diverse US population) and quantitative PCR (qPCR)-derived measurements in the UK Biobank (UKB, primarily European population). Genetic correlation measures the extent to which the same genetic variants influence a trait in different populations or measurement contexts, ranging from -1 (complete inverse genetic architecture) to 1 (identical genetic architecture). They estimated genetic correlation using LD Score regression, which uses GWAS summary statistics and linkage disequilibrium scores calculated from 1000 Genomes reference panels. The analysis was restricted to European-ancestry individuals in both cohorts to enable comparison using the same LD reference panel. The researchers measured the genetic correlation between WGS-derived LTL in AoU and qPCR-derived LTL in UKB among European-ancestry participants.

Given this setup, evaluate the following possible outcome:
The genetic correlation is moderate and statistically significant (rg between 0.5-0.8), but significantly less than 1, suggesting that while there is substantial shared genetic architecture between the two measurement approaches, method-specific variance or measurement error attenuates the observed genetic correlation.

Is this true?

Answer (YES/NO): NO